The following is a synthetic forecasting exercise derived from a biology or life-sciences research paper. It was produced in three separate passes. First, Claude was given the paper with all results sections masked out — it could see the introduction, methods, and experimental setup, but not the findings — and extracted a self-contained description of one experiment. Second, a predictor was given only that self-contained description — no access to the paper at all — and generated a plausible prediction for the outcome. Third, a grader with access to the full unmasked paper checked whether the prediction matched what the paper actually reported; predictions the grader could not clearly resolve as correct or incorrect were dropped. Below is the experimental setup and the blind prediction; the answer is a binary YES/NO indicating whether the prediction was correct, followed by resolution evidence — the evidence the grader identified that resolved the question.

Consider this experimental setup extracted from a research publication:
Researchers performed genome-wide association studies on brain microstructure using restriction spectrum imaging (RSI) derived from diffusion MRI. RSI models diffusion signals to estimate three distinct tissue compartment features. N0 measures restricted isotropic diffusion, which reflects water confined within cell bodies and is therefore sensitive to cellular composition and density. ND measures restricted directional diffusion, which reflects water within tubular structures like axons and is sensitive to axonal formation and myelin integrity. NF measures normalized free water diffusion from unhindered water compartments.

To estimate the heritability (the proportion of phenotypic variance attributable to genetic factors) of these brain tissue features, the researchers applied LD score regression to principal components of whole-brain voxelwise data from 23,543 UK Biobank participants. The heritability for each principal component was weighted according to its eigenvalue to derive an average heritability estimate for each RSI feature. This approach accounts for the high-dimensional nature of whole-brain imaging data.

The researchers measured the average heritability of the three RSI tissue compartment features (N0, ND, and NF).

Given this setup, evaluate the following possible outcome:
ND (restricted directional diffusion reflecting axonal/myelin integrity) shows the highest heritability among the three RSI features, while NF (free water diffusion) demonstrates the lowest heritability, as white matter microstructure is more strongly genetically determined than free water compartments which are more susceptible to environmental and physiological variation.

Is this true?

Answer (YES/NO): NO